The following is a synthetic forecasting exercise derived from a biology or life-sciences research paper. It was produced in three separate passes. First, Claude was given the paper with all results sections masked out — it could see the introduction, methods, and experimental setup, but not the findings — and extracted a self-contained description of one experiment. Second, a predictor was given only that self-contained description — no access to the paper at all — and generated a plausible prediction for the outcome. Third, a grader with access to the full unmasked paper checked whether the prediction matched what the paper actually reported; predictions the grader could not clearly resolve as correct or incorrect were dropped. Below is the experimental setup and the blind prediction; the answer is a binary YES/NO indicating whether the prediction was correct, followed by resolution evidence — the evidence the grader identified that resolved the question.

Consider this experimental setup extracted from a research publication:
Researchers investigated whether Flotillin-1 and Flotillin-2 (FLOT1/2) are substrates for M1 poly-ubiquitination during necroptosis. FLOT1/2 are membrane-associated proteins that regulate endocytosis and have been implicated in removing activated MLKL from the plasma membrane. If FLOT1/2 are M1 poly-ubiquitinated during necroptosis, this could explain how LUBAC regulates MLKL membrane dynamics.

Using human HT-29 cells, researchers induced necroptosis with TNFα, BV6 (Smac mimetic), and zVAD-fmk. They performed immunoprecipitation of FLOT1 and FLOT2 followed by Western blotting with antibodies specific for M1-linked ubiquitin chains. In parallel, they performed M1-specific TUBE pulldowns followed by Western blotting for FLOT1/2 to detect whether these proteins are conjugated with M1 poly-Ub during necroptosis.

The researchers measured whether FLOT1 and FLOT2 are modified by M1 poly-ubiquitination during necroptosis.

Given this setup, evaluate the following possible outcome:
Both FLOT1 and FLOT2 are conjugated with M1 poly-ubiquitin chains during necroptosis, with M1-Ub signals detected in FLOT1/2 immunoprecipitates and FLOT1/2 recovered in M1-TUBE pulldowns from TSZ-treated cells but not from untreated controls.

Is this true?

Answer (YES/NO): NO